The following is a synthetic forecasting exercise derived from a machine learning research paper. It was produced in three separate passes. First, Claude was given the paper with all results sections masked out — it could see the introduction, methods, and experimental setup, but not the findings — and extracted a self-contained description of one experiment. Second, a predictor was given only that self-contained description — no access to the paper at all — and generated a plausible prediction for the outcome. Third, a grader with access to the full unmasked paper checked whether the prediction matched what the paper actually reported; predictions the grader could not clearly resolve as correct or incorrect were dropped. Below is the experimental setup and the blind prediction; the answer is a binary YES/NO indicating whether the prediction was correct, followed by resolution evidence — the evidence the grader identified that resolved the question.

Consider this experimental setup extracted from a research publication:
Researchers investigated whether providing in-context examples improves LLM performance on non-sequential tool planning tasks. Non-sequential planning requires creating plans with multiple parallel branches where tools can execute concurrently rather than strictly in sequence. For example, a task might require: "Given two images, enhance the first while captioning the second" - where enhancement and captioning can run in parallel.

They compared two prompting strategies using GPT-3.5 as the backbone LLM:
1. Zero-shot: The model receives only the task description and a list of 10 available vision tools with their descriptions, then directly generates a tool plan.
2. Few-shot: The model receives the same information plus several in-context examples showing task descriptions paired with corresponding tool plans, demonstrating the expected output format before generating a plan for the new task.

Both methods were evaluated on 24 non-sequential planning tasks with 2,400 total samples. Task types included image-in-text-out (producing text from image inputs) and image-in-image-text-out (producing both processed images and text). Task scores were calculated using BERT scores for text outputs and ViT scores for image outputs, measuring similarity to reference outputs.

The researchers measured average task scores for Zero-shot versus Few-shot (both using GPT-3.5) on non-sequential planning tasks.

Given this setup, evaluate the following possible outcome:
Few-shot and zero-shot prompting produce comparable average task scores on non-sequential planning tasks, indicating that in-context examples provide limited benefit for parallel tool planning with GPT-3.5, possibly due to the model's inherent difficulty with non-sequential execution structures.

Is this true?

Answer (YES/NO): NO